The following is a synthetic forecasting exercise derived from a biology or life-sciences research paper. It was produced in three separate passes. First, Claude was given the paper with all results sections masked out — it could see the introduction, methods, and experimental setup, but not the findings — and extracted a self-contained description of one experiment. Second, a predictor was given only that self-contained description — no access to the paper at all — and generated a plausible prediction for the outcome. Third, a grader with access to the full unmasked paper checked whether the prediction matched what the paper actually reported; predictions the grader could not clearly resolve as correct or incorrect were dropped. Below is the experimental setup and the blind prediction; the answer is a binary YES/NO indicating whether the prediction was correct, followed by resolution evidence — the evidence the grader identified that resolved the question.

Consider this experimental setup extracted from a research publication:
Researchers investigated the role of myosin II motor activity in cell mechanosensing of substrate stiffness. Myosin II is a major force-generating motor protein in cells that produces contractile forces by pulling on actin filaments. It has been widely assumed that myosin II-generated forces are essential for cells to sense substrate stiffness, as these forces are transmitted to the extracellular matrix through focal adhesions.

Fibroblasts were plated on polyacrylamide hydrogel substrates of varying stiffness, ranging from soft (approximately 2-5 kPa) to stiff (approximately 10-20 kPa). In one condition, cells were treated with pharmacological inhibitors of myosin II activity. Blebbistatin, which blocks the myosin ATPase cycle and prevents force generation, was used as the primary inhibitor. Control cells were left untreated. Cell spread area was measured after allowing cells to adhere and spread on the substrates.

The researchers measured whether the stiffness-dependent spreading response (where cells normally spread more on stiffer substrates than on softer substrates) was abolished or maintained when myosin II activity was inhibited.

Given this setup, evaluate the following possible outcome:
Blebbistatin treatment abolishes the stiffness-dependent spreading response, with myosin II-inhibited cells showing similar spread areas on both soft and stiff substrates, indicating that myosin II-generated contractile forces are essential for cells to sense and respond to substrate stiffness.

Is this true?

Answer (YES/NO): NO